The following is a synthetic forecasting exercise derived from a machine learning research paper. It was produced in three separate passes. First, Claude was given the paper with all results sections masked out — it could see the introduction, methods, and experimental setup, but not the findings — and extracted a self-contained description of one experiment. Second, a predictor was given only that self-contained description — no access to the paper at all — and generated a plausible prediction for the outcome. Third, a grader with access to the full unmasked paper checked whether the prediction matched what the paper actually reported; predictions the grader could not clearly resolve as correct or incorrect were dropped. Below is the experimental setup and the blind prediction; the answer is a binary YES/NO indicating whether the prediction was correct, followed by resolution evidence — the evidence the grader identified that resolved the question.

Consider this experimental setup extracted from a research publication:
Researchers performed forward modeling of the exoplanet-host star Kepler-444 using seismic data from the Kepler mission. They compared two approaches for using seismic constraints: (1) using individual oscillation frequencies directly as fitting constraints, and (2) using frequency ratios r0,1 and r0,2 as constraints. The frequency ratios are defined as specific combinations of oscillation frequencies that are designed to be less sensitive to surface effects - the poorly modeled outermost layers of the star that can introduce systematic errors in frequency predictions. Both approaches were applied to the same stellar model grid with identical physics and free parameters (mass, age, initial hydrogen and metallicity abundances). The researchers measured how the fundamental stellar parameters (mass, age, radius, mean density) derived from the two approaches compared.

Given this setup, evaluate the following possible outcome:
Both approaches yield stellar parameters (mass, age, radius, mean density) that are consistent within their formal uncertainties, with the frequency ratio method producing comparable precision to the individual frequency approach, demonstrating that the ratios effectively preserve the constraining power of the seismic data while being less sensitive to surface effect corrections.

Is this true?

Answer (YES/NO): NO